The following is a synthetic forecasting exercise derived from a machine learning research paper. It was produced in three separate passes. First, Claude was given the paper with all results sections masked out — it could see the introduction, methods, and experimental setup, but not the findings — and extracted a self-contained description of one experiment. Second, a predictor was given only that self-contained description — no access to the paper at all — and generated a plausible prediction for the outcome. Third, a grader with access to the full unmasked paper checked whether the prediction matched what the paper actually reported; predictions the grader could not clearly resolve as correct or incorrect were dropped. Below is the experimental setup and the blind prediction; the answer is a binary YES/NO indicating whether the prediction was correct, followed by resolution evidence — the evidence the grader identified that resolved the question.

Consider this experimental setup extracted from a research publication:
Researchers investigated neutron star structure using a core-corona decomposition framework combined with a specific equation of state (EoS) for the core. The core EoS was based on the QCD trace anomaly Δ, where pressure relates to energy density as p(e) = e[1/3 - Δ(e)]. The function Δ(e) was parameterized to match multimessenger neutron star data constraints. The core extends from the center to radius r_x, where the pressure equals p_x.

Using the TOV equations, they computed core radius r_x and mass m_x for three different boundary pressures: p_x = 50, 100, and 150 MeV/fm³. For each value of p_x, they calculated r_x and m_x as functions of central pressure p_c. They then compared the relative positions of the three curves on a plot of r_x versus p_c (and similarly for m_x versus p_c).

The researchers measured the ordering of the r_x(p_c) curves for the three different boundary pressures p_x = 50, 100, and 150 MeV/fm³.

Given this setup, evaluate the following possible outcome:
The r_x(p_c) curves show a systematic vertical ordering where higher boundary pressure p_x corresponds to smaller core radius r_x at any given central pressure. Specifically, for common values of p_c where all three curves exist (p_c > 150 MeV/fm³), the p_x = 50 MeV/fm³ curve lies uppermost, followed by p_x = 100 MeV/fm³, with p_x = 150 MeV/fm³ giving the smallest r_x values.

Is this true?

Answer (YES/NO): YES